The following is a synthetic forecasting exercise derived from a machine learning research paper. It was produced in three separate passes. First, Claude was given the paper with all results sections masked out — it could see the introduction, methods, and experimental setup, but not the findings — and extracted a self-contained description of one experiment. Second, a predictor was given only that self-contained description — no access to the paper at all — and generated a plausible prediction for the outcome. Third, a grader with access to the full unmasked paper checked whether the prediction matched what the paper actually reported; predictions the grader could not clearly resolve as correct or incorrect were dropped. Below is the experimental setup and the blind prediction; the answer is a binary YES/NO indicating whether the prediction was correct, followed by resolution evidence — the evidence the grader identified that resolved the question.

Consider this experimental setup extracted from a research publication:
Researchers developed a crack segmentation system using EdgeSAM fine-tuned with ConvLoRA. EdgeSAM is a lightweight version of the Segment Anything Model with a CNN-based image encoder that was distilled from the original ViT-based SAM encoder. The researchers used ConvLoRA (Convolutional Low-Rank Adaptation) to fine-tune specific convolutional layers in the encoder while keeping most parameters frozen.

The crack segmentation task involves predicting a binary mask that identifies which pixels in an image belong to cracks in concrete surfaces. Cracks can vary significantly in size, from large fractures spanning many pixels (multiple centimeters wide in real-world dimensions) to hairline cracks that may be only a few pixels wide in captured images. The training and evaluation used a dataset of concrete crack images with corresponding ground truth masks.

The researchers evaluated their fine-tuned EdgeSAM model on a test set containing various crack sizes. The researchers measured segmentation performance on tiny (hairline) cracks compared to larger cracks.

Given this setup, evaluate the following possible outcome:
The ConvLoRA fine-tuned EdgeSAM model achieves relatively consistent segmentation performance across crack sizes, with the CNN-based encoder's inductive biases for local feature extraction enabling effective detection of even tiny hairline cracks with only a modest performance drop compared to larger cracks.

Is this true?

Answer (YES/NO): NO